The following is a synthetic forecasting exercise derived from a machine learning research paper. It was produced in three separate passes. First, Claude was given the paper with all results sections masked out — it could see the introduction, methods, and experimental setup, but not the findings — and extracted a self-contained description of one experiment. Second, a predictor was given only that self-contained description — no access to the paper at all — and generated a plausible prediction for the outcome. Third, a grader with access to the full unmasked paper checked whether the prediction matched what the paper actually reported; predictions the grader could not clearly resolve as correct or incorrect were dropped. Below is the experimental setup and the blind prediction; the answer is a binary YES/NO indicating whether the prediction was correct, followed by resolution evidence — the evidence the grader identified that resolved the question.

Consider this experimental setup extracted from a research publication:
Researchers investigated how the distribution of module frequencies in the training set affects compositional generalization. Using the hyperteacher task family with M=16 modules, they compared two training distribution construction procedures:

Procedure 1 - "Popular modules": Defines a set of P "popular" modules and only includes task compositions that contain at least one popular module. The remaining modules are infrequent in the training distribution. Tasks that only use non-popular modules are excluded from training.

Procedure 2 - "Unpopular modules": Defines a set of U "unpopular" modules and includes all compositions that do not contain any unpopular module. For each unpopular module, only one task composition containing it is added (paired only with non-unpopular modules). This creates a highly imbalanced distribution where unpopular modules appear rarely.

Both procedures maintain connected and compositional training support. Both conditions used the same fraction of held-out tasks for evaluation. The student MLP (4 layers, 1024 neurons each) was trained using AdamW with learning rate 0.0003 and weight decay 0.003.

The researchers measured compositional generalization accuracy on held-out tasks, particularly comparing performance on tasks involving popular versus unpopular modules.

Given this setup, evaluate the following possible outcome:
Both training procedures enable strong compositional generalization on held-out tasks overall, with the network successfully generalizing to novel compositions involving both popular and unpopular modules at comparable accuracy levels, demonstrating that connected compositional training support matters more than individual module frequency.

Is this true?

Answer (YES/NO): NO